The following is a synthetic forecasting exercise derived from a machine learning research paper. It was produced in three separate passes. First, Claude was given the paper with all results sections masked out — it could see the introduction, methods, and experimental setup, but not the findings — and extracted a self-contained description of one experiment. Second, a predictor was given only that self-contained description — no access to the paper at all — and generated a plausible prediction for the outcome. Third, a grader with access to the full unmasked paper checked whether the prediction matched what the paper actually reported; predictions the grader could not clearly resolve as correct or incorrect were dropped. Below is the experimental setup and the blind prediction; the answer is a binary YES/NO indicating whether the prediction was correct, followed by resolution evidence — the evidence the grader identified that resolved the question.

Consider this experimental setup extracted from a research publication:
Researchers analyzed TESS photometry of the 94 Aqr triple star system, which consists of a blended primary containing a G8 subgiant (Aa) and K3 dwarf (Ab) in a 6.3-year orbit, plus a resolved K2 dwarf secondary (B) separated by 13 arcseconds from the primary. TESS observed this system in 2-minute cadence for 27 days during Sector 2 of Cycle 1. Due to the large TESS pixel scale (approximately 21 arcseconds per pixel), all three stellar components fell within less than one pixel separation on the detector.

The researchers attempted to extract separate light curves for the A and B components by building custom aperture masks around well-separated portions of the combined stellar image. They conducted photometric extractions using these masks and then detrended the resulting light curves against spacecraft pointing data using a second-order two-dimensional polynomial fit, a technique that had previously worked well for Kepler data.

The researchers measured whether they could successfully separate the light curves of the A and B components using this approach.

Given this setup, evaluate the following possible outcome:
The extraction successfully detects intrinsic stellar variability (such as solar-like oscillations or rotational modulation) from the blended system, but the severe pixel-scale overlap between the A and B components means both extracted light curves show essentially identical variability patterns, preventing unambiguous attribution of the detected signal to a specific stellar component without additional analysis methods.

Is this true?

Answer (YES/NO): NO